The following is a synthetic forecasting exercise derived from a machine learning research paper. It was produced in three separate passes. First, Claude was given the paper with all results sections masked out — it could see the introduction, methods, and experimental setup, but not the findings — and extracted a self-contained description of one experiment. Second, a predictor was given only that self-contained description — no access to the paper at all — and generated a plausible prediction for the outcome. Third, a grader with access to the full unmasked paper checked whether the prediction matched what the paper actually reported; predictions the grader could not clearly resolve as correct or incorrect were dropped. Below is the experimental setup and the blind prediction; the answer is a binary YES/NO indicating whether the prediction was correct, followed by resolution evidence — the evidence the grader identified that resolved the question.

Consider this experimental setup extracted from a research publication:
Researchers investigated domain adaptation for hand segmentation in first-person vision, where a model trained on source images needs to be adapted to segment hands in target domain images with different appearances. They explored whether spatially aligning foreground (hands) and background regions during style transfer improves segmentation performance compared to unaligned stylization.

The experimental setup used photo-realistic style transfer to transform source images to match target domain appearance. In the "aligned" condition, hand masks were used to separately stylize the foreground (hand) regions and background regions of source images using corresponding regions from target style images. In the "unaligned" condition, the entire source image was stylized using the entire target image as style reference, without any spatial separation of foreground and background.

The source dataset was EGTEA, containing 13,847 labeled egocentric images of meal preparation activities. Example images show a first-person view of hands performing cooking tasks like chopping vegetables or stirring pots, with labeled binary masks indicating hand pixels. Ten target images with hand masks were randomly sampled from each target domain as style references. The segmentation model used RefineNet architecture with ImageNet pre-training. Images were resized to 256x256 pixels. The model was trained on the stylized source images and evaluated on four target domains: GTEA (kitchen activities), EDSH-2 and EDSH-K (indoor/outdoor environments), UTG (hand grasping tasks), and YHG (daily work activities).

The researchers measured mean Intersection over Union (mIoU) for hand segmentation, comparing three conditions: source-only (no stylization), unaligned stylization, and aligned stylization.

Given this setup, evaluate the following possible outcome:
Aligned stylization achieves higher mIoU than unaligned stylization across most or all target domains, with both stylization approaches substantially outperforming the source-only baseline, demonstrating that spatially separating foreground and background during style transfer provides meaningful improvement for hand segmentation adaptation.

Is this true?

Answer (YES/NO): NO